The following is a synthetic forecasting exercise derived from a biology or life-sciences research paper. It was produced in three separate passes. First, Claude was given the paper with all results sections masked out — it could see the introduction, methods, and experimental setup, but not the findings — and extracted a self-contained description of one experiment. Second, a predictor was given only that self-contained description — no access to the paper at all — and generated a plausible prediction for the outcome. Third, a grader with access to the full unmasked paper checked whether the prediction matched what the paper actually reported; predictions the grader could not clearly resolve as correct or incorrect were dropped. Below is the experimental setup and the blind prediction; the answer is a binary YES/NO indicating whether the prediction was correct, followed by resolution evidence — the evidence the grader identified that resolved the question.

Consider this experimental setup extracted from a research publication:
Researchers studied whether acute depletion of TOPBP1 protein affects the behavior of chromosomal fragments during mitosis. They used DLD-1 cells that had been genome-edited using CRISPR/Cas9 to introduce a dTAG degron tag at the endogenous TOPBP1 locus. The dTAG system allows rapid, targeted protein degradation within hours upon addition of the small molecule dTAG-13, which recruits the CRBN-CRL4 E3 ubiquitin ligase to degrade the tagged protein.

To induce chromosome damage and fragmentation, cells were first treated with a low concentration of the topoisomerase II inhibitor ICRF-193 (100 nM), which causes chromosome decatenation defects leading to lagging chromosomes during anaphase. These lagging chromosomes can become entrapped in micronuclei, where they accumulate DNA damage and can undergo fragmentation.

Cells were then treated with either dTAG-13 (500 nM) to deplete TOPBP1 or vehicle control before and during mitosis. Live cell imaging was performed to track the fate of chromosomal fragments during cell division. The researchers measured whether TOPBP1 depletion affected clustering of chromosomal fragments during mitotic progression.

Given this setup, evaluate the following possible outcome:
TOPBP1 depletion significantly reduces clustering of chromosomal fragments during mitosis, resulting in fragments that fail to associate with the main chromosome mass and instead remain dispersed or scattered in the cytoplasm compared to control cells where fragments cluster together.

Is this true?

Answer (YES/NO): YES